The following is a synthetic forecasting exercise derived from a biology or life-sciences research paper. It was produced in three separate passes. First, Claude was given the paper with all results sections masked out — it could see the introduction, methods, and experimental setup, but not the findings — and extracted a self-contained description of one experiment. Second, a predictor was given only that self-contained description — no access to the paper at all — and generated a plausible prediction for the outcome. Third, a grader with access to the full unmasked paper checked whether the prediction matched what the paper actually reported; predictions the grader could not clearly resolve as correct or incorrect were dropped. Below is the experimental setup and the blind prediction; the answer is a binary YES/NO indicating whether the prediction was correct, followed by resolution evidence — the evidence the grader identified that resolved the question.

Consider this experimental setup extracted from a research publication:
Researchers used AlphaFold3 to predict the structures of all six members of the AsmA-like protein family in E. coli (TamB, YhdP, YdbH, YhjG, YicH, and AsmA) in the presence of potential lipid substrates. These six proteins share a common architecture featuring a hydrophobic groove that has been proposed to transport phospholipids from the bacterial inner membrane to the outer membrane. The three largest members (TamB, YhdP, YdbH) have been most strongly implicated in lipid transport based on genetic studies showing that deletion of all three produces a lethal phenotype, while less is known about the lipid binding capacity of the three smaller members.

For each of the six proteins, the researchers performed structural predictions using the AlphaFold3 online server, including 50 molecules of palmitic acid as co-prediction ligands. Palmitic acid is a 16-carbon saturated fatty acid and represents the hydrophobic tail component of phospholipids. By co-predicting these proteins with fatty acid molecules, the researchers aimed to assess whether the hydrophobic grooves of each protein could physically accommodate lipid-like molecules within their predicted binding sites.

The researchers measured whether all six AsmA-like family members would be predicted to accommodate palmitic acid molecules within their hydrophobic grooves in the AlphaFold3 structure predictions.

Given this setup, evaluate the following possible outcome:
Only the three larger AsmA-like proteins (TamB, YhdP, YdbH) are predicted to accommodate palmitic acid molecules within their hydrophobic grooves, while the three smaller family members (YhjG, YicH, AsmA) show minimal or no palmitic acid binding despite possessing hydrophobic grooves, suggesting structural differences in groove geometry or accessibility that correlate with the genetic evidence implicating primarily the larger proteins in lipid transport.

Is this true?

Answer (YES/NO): NO